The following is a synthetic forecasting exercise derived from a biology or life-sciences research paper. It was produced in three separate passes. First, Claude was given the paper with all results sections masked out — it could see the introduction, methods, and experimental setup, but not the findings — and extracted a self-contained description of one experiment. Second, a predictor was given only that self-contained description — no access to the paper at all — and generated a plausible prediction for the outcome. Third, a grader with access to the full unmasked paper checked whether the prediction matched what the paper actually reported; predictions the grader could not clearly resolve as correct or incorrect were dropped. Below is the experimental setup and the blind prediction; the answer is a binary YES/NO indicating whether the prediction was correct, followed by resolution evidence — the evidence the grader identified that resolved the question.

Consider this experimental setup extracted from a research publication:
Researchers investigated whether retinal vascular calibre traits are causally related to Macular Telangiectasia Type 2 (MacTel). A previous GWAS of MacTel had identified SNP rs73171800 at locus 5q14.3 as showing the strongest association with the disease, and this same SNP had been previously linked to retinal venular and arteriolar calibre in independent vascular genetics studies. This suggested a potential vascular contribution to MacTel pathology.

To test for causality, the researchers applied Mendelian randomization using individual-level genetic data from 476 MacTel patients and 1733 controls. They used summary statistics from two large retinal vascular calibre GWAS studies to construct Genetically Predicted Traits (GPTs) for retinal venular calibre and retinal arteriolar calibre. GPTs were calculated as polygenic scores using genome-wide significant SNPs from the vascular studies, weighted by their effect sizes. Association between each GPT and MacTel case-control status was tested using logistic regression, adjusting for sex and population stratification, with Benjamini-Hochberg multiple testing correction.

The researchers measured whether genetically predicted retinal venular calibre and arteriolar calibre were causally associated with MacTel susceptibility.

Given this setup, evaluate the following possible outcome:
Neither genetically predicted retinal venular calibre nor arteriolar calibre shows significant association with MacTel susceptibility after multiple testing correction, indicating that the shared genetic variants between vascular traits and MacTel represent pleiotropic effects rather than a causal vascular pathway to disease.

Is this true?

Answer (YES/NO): NO